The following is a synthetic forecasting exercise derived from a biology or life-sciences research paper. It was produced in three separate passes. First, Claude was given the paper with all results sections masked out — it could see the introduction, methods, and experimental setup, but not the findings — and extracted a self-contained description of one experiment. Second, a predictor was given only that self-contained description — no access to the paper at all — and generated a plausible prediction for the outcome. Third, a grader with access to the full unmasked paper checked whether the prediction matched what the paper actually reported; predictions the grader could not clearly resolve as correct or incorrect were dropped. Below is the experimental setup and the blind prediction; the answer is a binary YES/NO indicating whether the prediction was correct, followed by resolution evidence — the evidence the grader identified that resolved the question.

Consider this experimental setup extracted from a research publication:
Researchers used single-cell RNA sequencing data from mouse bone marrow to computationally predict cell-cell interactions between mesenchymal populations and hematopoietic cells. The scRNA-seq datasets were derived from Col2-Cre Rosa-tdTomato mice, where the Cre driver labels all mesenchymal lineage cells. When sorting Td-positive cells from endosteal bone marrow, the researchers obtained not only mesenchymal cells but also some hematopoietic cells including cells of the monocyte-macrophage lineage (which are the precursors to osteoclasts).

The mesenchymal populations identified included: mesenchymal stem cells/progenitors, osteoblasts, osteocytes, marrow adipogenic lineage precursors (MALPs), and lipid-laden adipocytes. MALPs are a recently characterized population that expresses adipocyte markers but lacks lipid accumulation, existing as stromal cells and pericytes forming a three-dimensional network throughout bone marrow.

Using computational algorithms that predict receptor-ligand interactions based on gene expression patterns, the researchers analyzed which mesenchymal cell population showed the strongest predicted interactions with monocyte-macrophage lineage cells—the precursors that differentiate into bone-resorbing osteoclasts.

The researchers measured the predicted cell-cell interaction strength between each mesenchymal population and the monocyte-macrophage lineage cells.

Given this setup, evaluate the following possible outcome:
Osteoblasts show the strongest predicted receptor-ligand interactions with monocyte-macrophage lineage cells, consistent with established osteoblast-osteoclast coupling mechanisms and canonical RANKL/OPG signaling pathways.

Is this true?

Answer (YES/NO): NO